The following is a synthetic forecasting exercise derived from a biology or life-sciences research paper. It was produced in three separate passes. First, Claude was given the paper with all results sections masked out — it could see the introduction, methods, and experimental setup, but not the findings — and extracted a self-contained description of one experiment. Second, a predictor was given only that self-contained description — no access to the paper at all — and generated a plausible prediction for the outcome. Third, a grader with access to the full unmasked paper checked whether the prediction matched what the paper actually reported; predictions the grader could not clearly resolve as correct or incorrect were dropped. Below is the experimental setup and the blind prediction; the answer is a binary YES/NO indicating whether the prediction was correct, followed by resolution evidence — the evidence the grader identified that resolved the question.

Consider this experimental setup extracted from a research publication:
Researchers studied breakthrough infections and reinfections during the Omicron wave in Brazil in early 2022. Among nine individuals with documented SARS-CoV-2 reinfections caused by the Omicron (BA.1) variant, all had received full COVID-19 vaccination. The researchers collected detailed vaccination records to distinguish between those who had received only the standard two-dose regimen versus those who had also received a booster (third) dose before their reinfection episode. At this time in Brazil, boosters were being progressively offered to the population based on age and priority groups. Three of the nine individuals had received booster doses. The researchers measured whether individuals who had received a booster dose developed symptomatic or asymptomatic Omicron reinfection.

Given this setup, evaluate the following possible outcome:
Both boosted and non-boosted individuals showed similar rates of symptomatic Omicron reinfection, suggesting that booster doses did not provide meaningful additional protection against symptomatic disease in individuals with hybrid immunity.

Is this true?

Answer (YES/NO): YES